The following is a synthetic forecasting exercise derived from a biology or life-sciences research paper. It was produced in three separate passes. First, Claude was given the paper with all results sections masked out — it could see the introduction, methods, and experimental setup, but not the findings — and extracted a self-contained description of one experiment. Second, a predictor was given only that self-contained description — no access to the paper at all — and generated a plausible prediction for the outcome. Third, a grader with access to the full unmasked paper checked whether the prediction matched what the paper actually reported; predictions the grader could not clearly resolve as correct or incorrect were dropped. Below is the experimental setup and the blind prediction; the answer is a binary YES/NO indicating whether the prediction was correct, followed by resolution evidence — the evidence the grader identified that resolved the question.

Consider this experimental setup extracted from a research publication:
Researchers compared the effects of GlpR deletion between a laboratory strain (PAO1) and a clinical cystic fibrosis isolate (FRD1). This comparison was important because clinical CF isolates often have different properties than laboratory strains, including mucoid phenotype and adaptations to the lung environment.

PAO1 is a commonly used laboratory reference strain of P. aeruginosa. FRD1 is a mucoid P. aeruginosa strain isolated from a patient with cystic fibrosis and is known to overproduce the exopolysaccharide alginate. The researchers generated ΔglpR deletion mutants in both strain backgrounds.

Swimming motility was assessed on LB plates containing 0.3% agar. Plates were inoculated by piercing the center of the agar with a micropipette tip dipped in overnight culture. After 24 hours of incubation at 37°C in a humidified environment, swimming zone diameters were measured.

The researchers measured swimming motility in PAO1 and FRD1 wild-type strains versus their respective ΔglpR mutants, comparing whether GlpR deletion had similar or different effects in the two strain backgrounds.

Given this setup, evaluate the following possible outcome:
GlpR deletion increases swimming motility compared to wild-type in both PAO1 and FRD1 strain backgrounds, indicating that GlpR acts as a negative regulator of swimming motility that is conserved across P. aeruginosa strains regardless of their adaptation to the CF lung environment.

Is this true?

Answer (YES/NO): NO